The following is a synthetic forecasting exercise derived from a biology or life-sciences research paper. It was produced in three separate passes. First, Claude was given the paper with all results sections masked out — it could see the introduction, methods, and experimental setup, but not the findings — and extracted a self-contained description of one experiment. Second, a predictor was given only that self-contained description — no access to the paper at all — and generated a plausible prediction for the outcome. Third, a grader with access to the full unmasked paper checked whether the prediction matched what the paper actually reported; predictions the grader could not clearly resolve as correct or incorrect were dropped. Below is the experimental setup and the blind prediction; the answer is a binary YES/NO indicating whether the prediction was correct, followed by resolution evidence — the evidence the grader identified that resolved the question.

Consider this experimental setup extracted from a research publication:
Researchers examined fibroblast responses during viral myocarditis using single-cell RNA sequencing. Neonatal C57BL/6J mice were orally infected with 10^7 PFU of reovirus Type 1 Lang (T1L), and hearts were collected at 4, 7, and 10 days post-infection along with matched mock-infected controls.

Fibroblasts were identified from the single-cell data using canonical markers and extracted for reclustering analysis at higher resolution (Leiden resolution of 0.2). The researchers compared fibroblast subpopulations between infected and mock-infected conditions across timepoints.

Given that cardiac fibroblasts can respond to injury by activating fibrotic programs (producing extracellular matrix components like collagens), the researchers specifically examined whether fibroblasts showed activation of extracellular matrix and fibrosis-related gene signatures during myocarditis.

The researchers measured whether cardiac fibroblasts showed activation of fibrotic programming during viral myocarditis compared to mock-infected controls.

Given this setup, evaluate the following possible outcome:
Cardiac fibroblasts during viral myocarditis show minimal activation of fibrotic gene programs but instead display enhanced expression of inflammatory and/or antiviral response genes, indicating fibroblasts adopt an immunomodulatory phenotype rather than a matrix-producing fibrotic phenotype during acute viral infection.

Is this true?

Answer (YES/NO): YES